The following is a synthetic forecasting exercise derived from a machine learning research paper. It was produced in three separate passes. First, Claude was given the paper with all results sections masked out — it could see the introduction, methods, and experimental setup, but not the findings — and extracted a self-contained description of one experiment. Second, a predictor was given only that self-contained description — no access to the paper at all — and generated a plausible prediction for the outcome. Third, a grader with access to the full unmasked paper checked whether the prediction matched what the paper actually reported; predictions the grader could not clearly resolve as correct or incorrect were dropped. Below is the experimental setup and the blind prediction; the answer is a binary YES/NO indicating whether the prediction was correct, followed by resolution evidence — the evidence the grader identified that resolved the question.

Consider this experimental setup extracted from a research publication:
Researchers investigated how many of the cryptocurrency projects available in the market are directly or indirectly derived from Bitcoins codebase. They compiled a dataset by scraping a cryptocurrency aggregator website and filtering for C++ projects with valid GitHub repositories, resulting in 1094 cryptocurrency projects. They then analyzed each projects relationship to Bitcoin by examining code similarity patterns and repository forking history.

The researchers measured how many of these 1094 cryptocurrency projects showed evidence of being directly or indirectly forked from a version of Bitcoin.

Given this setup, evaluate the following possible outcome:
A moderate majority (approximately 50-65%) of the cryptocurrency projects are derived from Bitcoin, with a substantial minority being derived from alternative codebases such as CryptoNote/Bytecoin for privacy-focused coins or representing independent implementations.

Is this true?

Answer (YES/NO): NO